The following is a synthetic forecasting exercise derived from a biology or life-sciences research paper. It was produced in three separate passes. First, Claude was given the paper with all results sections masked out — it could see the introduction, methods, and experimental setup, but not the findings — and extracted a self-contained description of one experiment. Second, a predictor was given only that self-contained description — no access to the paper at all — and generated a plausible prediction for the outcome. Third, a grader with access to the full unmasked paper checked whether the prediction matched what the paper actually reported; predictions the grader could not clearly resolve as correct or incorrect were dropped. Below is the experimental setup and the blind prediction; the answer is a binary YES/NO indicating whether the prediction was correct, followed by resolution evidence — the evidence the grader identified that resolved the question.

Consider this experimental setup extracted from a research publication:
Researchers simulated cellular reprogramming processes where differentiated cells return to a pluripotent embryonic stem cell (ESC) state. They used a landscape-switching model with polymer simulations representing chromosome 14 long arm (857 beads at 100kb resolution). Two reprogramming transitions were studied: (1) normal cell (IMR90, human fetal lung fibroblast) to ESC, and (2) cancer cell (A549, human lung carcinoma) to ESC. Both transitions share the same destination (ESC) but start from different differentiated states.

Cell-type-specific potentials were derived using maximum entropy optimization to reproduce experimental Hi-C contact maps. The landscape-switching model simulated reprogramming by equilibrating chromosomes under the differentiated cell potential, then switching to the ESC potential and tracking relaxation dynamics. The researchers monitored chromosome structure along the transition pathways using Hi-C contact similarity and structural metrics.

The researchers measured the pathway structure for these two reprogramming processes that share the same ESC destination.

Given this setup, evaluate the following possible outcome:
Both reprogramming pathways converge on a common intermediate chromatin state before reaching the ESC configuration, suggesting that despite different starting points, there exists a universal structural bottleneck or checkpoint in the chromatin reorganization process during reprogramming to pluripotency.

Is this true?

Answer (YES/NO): YES